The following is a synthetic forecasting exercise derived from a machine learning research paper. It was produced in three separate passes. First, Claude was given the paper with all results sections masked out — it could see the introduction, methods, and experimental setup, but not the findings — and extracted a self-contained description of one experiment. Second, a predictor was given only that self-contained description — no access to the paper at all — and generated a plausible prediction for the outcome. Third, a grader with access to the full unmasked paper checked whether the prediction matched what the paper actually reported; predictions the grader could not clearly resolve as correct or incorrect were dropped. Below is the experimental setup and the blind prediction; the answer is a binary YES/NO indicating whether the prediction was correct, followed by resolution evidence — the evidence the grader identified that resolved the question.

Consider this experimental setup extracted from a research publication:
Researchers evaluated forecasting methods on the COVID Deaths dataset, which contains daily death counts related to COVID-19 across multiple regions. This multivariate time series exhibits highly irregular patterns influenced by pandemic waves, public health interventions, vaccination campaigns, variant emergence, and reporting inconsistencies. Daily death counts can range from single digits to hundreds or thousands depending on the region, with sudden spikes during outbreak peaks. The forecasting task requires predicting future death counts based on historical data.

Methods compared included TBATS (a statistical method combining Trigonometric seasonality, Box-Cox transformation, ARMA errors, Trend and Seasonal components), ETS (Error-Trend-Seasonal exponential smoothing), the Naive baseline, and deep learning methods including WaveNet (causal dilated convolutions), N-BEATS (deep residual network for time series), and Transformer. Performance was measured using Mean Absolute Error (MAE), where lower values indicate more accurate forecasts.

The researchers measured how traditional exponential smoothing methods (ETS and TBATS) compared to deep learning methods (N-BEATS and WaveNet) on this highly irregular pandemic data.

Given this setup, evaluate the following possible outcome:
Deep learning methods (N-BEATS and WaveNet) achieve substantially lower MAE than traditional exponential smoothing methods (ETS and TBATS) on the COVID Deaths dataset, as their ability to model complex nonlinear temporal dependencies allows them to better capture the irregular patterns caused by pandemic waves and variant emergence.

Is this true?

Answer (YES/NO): NO